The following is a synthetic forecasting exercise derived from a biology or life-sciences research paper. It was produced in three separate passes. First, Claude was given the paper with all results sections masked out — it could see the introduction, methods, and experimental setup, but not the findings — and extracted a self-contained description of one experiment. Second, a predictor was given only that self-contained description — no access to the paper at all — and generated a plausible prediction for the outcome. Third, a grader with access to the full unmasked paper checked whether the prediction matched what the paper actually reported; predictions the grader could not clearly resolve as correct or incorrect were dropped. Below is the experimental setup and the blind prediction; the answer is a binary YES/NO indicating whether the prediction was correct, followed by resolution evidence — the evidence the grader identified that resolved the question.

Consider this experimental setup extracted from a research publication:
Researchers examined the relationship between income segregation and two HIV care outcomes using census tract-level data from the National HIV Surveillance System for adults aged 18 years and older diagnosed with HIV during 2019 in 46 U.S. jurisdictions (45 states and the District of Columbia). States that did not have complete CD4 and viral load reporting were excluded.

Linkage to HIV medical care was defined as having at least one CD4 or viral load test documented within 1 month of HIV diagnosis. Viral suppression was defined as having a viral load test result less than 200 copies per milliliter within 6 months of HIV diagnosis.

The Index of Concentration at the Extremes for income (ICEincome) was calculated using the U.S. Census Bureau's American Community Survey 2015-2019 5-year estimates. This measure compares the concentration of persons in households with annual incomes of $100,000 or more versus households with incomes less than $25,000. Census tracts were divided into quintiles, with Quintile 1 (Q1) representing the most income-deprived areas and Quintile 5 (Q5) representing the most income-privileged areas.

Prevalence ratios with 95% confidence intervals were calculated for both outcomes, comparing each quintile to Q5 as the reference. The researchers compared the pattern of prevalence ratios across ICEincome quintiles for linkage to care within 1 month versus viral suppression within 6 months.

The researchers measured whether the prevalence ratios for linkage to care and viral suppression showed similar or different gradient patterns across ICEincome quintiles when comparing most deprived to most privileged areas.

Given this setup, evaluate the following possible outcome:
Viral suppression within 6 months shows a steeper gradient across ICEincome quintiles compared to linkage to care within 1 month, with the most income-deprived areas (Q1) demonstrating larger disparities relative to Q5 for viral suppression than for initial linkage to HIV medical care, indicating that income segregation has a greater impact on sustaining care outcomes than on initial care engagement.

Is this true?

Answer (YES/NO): YES